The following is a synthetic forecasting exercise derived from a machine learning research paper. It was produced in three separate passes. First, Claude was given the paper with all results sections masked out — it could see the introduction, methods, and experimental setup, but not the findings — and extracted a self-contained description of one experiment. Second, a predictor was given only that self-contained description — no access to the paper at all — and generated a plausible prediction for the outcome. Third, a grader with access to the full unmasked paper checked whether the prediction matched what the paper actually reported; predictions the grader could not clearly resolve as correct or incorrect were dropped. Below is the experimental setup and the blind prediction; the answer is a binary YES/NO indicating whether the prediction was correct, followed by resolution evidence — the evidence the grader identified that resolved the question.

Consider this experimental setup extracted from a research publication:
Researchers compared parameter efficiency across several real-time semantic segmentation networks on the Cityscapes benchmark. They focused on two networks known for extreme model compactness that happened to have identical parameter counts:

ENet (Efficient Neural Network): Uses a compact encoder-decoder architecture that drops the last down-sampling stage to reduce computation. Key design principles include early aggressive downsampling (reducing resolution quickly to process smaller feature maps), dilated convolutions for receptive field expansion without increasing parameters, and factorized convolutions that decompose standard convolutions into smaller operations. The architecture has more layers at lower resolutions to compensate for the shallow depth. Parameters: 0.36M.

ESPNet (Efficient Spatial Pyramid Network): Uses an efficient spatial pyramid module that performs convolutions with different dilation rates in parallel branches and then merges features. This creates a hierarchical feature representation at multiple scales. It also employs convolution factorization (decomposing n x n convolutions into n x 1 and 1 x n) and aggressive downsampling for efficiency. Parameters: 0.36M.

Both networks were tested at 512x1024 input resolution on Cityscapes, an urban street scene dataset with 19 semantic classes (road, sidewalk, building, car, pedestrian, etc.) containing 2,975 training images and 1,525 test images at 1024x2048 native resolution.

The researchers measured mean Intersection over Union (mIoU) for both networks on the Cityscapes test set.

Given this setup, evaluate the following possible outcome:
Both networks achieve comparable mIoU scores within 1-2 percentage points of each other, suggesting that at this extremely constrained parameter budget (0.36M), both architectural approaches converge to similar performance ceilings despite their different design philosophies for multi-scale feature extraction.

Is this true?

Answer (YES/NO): NO